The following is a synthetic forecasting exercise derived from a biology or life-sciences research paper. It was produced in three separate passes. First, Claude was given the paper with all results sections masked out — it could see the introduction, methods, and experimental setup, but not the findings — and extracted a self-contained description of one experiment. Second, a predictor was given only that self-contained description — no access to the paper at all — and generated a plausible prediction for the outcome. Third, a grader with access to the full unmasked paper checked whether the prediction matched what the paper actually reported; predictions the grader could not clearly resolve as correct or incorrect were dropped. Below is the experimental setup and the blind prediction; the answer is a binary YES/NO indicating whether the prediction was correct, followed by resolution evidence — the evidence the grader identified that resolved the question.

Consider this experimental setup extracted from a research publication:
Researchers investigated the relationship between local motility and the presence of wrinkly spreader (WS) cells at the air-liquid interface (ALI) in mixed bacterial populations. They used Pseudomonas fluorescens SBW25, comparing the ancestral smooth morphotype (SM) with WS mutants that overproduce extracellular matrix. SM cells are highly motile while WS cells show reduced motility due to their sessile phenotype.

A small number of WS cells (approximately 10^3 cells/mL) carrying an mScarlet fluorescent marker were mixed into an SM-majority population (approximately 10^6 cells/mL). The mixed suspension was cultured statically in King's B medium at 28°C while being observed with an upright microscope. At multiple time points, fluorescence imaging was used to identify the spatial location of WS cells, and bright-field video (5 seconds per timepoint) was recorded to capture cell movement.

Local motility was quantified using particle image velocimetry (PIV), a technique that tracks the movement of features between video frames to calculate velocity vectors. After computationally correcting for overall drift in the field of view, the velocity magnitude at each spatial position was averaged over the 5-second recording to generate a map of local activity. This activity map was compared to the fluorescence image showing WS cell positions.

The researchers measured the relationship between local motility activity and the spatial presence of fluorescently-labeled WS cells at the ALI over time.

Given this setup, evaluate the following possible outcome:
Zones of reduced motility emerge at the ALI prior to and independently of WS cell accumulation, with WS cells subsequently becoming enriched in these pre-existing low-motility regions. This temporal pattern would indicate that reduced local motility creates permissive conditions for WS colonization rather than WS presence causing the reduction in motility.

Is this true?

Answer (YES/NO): NO